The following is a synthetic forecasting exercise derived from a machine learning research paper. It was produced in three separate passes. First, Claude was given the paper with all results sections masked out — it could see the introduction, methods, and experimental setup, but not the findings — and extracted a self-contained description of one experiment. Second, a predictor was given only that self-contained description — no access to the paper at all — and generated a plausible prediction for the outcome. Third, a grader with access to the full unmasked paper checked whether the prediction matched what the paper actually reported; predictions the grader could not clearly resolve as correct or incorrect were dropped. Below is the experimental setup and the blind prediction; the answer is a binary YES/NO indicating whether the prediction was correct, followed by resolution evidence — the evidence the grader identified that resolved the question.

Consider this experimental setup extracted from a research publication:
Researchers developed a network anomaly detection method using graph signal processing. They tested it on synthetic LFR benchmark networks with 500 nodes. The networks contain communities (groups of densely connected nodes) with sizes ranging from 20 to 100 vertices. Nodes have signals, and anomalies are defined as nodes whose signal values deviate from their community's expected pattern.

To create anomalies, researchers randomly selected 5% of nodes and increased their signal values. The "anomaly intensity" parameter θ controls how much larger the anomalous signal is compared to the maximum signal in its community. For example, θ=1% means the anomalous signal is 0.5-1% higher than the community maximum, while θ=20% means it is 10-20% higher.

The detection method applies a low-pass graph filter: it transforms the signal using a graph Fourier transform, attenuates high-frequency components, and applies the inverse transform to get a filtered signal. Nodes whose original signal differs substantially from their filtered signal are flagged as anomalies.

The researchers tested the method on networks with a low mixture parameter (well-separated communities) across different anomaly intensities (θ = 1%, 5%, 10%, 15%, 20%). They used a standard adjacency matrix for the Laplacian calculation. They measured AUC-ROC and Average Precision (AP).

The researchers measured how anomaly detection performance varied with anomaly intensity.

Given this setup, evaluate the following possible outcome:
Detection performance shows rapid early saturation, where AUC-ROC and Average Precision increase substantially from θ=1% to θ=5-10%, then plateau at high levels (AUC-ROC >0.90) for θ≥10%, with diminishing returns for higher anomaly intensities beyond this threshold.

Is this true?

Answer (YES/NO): NO